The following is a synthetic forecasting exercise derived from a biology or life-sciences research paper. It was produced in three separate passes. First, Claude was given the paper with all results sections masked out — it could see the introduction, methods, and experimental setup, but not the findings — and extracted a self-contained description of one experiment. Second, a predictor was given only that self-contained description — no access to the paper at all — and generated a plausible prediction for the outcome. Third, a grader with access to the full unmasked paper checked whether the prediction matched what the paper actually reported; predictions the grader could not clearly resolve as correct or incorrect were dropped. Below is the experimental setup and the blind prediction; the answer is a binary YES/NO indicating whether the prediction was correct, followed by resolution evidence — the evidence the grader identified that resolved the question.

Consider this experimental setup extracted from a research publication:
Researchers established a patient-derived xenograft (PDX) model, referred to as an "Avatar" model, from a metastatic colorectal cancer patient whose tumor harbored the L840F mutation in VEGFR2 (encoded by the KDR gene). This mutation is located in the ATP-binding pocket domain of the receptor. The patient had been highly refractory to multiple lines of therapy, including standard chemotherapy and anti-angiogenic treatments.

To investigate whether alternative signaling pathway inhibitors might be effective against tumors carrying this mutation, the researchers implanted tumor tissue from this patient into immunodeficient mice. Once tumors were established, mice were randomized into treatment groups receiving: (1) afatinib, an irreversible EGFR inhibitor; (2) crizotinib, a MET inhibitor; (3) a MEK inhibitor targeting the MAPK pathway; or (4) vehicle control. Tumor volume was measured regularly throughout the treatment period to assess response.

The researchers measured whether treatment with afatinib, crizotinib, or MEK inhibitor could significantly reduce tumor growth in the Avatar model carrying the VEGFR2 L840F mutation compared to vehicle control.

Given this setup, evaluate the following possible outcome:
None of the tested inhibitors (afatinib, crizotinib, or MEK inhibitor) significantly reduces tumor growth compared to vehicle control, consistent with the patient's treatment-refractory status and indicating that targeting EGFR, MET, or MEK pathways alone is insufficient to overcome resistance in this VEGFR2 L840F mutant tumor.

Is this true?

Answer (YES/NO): YES